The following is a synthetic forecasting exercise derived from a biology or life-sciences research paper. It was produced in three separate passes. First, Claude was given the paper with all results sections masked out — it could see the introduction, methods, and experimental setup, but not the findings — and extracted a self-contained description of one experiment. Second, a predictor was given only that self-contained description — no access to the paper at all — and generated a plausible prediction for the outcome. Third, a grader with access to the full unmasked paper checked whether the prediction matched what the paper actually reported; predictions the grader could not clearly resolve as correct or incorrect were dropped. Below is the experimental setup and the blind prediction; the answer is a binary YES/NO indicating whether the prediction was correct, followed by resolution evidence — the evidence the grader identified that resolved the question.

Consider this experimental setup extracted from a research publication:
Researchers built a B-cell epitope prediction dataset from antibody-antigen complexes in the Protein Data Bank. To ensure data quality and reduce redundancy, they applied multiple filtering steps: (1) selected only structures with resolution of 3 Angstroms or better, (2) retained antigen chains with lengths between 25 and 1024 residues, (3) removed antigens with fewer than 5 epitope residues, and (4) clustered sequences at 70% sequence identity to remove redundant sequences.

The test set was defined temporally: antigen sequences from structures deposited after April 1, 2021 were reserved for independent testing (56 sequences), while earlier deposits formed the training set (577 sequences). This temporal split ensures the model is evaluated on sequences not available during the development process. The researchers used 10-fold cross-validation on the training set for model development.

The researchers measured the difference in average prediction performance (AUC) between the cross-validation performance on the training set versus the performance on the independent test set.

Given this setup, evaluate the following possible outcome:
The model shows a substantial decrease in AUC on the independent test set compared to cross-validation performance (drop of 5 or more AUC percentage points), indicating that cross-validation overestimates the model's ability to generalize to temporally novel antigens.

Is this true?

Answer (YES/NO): NO